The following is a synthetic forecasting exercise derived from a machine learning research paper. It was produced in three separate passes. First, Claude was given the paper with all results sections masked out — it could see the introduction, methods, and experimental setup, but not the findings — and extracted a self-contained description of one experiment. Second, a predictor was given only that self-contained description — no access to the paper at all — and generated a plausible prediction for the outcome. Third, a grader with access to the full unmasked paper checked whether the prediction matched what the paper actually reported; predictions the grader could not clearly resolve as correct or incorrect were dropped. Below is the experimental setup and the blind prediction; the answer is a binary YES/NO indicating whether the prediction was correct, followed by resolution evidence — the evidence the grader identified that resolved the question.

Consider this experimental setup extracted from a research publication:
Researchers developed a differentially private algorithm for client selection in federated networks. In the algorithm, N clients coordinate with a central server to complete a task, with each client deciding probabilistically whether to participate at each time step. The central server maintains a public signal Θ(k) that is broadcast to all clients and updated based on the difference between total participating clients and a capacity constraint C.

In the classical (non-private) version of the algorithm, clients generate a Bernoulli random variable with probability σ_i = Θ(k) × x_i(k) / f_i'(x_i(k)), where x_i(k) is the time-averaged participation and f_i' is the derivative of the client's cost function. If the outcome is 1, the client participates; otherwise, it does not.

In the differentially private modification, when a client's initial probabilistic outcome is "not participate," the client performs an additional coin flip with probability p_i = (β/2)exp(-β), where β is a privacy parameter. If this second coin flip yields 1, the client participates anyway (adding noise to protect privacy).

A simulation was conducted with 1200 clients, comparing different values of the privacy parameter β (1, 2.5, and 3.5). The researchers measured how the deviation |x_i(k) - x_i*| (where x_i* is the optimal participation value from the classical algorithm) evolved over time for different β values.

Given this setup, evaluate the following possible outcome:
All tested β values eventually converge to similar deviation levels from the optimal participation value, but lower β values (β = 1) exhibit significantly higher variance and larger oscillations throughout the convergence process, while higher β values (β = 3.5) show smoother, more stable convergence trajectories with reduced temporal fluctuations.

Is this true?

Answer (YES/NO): NO